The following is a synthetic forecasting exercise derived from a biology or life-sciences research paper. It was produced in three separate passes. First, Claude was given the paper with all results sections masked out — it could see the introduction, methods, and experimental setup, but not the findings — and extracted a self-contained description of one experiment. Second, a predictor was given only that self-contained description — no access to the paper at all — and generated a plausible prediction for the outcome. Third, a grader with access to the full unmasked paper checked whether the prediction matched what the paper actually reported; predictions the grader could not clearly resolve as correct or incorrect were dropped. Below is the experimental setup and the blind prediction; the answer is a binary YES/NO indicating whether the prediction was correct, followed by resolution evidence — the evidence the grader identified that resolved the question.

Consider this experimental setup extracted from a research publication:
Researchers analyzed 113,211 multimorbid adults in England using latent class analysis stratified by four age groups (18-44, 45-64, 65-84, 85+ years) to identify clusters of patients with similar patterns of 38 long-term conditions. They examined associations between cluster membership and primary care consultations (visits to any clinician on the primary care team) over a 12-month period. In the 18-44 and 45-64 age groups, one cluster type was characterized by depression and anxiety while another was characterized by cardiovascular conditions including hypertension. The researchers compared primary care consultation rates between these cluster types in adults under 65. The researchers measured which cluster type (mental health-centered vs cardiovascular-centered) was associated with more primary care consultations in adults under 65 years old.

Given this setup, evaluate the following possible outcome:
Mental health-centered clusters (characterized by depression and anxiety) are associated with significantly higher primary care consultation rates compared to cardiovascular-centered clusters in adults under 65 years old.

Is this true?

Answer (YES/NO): YES